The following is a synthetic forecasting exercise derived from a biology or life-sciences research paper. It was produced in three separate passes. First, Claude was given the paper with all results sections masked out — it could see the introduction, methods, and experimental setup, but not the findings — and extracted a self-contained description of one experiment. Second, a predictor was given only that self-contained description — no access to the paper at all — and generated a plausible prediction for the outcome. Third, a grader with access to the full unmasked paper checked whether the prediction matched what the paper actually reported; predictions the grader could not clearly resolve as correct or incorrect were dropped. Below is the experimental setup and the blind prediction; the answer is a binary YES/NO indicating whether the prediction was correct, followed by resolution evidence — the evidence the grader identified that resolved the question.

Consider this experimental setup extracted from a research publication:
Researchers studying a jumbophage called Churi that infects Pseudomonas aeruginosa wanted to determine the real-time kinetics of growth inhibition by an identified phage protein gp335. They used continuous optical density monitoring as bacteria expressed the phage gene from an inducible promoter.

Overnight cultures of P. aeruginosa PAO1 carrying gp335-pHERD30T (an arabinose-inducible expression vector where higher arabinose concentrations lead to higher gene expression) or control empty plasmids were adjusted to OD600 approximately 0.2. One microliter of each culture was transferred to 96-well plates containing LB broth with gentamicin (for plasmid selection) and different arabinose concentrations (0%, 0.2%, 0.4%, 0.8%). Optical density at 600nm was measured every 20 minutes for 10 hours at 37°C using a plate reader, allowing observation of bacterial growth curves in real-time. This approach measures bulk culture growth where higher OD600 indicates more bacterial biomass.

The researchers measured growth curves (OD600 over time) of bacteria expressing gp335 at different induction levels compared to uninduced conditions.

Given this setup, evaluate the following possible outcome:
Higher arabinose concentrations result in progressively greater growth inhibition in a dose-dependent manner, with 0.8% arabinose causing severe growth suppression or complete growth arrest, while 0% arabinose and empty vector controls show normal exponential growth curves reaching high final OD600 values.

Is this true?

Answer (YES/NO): YES